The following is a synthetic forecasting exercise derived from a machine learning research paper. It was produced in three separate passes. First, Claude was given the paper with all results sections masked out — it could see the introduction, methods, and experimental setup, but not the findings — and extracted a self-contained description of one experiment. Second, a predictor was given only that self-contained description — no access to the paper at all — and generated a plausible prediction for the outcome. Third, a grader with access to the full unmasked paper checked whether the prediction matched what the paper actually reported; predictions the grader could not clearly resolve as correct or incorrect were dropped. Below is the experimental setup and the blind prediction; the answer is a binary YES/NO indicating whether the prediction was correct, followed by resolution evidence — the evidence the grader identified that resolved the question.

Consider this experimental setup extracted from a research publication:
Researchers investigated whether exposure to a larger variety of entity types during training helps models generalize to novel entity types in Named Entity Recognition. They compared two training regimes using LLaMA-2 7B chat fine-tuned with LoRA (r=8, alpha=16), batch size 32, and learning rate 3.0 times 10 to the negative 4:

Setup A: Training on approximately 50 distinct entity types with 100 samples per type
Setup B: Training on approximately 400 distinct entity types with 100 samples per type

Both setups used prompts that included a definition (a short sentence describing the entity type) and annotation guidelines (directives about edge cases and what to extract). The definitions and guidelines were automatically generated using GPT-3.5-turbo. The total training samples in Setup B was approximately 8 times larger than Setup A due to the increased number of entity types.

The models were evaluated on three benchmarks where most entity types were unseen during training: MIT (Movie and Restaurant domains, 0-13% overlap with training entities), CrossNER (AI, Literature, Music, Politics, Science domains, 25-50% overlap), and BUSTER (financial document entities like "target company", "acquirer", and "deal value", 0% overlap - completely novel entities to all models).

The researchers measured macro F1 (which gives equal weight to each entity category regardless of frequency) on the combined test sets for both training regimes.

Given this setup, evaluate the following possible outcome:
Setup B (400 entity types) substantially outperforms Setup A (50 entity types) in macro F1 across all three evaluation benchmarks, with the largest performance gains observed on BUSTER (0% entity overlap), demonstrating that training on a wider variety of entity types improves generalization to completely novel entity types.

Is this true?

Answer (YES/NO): NO